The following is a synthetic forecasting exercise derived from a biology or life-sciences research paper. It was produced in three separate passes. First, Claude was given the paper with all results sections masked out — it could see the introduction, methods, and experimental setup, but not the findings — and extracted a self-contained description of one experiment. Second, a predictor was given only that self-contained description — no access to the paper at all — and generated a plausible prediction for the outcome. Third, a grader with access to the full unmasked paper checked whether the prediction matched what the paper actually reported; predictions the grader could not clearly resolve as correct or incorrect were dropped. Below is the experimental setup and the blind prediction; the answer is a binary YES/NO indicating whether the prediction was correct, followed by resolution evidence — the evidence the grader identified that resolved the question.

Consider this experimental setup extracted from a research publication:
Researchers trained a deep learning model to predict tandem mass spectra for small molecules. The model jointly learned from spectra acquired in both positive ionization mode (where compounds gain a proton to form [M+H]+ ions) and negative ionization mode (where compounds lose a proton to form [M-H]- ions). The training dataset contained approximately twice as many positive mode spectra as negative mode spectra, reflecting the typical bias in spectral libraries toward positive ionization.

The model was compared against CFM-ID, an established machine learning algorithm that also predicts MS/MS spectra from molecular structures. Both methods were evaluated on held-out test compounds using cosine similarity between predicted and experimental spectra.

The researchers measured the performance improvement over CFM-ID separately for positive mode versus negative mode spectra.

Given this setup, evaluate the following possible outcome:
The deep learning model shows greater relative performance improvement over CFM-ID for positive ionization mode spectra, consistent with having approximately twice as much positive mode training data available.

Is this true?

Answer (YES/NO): NO